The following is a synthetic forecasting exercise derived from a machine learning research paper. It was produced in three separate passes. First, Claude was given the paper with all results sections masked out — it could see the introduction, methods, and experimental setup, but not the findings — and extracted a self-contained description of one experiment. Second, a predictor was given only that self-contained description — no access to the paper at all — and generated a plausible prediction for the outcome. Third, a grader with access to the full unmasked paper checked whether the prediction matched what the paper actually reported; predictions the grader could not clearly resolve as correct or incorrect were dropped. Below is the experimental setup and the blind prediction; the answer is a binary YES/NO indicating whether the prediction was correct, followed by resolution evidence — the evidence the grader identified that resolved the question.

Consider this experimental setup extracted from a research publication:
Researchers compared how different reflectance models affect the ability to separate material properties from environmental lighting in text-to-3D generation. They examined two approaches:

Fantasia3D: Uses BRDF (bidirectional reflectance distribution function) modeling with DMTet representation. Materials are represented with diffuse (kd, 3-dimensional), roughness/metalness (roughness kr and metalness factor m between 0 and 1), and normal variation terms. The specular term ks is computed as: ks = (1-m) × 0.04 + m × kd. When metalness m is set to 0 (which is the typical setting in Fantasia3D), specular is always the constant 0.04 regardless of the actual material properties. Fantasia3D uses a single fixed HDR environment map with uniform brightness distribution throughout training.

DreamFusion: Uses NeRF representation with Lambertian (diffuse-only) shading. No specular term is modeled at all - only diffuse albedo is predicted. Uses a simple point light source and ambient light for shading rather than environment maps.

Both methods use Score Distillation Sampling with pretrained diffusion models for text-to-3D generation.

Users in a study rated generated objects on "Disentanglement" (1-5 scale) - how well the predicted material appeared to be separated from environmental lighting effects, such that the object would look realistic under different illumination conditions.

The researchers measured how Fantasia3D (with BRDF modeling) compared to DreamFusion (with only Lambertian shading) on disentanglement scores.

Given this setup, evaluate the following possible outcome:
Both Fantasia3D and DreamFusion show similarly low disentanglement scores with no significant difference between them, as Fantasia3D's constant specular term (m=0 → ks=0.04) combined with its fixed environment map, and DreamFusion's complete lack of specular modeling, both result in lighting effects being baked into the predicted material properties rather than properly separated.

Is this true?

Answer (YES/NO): NO